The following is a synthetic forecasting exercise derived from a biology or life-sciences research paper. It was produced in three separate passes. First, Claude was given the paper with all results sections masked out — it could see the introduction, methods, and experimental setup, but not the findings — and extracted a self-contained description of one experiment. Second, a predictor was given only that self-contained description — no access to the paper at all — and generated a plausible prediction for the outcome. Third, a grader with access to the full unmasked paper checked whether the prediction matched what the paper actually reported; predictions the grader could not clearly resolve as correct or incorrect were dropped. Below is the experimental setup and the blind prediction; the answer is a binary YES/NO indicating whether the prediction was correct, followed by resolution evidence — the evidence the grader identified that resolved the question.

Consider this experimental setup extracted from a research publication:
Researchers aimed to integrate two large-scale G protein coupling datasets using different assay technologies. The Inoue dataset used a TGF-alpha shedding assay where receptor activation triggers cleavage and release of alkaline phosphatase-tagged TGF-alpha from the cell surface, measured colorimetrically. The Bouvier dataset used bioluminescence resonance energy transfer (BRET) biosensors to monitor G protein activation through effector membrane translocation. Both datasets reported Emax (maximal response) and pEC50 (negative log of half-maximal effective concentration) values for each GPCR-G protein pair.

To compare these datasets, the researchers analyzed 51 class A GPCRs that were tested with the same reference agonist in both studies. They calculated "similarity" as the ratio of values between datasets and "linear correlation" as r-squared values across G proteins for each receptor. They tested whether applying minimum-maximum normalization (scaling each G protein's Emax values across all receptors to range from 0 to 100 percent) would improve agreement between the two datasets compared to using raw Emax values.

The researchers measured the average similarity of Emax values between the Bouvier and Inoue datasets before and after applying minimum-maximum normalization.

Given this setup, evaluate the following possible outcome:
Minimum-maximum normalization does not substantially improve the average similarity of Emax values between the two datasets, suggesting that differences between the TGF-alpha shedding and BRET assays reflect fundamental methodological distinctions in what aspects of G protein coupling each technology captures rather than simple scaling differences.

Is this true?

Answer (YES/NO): NO